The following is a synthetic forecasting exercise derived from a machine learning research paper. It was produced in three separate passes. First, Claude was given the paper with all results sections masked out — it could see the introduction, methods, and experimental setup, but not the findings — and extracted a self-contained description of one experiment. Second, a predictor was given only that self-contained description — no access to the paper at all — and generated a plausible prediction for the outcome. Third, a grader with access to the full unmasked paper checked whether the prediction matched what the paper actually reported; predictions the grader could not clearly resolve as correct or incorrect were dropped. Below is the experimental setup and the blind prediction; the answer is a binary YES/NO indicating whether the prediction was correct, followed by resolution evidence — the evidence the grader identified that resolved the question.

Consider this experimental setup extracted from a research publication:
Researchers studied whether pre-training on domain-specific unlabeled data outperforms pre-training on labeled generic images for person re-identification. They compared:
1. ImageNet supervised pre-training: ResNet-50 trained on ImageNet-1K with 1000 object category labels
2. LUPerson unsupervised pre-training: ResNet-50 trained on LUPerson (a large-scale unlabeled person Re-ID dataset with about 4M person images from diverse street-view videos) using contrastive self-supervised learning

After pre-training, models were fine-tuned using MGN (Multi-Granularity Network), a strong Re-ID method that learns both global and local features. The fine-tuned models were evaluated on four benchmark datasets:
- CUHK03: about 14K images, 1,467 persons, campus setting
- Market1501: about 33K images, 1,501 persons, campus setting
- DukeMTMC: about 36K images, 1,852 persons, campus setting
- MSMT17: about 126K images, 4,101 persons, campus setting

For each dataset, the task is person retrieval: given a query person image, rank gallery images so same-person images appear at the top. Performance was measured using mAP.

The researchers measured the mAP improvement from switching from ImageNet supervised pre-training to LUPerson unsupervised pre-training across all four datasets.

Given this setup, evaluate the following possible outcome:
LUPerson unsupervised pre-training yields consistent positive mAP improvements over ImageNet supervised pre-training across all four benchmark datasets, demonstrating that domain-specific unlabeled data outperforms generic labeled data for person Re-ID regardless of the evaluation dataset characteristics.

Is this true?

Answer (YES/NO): YES